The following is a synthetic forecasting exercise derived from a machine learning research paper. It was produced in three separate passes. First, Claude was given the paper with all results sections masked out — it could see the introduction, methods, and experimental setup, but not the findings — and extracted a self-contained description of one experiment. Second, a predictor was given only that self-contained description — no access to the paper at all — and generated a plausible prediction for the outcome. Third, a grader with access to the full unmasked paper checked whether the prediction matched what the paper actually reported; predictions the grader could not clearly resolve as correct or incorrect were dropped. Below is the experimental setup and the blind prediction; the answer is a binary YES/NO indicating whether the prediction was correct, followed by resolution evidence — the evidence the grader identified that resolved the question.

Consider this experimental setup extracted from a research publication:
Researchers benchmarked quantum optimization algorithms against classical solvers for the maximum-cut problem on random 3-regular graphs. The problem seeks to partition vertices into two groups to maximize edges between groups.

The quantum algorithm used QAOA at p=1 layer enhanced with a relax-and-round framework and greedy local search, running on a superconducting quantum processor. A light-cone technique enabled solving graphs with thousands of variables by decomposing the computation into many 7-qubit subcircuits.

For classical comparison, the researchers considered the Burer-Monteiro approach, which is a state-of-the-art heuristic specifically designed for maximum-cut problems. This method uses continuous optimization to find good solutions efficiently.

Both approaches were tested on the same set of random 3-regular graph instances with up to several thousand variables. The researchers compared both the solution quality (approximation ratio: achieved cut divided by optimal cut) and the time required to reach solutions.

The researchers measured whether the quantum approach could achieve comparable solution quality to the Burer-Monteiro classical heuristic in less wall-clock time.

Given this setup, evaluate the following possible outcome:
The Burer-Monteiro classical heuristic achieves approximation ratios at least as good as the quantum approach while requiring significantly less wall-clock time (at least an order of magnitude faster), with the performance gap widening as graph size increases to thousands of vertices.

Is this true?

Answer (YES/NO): NO